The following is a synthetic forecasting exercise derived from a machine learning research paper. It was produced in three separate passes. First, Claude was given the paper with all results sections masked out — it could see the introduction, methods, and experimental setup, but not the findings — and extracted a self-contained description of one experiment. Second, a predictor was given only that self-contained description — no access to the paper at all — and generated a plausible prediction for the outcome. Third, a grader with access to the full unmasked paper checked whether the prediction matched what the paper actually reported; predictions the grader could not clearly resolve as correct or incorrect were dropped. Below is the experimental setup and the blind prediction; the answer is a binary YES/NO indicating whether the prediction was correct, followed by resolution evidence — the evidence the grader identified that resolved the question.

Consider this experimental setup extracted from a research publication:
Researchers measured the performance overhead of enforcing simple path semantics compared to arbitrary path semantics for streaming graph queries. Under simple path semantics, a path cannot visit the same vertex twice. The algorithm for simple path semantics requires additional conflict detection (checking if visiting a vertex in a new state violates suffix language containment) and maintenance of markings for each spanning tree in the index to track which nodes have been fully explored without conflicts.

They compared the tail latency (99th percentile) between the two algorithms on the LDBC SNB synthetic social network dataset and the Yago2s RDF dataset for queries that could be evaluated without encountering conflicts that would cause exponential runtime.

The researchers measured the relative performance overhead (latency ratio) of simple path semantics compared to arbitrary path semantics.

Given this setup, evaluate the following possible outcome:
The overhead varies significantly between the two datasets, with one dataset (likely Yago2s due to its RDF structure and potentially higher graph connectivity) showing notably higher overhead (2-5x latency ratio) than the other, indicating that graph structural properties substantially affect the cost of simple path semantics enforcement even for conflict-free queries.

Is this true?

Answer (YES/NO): NO